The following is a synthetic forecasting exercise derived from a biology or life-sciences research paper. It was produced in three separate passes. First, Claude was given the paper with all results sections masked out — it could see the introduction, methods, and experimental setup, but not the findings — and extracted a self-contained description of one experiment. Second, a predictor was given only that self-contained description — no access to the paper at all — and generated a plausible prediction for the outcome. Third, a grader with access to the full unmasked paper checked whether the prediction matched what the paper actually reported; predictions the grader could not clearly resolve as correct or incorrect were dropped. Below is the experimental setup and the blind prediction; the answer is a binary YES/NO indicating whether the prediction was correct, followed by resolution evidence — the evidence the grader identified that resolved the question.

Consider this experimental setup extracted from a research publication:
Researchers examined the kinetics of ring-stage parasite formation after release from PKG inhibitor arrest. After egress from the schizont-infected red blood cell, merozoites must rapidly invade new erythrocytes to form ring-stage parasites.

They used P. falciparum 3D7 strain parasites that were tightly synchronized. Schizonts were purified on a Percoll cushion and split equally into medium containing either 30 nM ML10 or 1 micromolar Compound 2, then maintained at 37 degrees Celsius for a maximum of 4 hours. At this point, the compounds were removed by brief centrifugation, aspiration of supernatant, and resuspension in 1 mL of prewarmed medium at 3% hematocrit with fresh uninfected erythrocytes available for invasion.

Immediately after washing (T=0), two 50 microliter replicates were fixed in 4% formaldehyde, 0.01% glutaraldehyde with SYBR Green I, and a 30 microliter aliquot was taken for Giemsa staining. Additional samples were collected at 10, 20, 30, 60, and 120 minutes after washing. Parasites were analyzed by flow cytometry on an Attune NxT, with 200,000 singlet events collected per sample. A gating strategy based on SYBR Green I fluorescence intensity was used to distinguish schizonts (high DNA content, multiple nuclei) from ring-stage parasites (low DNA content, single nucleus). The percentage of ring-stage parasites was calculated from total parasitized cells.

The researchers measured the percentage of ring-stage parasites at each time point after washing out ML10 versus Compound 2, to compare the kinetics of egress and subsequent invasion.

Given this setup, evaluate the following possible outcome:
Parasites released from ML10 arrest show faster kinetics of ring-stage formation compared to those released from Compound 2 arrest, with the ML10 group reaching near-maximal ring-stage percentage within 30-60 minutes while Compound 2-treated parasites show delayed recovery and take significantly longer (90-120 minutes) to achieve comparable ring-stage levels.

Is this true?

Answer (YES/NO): NO